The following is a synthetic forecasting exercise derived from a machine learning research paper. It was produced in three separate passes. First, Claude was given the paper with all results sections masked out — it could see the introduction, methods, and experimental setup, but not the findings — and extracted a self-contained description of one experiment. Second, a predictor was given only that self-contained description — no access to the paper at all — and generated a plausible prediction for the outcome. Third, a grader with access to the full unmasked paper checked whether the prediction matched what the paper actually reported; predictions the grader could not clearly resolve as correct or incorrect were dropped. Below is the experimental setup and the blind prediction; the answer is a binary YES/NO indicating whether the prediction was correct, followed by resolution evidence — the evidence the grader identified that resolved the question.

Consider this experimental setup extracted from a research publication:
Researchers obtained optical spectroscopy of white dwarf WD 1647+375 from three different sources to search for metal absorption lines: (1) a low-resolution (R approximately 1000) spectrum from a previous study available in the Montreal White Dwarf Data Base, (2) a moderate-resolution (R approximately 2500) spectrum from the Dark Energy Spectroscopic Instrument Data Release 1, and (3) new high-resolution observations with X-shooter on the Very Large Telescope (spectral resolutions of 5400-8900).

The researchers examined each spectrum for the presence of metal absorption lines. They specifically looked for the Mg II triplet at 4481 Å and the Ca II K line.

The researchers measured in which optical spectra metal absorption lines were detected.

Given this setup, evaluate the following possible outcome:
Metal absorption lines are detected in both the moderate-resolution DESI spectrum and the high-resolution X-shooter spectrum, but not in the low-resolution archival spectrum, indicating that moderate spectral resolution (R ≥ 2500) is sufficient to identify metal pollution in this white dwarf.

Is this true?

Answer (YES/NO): NO